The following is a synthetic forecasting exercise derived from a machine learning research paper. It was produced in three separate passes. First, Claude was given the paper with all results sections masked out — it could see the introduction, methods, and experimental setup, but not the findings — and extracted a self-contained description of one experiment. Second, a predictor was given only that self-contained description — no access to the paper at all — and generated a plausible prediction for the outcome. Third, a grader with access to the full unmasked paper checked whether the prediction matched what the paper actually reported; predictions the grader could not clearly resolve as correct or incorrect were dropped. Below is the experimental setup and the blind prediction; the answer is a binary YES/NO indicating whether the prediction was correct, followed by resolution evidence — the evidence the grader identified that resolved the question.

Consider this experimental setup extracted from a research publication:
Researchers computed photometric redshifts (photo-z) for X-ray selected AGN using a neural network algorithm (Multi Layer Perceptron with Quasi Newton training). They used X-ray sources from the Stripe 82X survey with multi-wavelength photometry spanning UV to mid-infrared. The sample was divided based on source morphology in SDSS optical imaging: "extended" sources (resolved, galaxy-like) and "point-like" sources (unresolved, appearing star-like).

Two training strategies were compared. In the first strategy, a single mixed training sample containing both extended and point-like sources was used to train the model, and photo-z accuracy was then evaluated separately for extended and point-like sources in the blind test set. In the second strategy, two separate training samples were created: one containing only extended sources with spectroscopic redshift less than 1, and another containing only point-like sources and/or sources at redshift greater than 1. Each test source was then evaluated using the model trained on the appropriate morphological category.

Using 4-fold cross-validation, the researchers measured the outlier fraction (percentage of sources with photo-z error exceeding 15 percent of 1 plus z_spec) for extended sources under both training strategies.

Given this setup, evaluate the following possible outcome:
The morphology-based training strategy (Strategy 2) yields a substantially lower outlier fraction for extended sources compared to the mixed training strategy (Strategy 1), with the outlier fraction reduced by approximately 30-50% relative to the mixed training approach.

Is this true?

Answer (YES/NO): NO